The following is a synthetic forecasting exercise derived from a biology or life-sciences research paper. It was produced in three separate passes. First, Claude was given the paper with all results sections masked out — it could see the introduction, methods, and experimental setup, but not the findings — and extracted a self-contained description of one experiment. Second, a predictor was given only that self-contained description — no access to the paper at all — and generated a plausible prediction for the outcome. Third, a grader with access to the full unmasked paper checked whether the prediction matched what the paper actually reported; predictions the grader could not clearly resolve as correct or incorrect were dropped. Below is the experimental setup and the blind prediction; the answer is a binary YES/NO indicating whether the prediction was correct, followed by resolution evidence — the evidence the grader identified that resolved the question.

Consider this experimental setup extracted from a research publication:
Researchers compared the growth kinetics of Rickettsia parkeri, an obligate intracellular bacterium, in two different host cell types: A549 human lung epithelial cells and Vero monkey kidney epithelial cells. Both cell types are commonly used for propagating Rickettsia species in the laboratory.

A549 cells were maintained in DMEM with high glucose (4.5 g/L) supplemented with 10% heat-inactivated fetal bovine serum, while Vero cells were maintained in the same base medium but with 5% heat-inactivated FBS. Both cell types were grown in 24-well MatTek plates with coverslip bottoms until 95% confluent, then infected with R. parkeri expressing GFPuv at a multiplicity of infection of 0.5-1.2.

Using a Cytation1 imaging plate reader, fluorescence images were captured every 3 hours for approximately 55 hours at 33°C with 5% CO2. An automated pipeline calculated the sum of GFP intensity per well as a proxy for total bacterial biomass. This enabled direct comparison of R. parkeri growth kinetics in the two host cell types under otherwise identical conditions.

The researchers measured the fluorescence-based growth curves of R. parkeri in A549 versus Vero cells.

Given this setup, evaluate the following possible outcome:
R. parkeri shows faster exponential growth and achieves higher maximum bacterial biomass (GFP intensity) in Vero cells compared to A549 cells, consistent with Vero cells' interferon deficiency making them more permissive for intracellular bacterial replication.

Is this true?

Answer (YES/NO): NO